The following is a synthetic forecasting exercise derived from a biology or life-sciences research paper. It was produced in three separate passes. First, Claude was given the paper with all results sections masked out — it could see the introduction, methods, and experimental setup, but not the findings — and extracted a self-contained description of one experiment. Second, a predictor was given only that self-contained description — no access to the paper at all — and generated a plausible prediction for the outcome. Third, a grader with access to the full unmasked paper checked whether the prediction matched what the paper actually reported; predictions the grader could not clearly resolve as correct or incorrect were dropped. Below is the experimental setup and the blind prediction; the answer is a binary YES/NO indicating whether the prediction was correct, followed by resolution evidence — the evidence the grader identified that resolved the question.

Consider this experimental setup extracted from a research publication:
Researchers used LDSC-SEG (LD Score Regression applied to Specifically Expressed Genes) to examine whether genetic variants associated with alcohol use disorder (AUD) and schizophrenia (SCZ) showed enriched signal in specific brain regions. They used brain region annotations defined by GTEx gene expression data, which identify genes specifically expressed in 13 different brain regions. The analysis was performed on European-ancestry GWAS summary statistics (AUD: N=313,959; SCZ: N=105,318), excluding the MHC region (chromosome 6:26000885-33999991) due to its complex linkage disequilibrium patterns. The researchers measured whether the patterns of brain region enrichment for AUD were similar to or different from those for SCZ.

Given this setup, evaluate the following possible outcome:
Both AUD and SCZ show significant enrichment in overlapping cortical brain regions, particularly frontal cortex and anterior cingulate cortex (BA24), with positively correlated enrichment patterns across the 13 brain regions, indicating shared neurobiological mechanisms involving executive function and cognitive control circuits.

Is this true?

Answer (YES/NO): NO